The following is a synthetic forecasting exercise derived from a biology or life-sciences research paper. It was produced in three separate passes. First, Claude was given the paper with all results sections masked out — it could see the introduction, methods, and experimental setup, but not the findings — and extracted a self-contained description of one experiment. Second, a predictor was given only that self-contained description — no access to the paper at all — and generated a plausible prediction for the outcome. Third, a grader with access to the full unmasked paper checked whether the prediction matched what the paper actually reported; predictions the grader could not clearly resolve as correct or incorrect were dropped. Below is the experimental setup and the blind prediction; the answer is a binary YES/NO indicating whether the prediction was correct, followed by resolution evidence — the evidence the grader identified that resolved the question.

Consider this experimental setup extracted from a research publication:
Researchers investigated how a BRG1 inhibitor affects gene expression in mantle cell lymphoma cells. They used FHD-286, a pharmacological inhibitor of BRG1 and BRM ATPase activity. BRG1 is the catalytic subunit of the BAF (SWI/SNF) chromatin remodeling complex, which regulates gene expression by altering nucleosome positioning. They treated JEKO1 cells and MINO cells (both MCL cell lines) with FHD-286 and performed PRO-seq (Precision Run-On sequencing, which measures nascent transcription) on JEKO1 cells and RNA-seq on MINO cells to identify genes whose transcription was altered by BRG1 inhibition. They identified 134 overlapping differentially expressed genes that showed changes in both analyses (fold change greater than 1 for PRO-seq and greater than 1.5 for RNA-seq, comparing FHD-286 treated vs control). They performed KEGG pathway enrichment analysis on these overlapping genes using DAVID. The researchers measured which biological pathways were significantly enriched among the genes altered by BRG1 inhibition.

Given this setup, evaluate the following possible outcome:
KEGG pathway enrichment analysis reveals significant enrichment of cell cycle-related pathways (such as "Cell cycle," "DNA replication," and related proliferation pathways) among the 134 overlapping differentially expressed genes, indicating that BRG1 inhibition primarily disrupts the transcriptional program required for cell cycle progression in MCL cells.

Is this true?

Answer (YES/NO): NO